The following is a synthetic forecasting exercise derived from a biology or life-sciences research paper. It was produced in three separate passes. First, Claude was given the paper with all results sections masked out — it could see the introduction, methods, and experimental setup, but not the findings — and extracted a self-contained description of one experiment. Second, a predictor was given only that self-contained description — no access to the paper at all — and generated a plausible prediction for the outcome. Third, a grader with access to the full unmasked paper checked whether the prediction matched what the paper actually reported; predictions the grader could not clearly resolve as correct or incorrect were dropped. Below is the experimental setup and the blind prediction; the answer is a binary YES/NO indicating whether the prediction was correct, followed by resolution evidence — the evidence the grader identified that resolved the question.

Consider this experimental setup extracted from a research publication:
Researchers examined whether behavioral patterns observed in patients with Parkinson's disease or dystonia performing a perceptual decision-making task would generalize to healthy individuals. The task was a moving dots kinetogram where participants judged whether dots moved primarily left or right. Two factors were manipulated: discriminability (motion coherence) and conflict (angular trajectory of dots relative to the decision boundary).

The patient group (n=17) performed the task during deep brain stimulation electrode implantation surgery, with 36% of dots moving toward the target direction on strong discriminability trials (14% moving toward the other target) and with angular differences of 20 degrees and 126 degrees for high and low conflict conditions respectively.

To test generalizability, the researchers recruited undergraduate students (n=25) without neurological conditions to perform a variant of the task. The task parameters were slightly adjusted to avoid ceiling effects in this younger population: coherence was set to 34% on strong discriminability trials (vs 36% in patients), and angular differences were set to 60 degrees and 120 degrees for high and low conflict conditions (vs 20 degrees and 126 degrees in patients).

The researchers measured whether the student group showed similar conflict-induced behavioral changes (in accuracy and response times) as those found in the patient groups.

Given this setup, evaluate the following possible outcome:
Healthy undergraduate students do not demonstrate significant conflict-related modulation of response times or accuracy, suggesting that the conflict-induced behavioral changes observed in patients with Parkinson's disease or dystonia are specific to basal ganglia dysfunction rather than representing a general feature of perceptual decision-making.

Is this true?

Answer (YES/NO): NO